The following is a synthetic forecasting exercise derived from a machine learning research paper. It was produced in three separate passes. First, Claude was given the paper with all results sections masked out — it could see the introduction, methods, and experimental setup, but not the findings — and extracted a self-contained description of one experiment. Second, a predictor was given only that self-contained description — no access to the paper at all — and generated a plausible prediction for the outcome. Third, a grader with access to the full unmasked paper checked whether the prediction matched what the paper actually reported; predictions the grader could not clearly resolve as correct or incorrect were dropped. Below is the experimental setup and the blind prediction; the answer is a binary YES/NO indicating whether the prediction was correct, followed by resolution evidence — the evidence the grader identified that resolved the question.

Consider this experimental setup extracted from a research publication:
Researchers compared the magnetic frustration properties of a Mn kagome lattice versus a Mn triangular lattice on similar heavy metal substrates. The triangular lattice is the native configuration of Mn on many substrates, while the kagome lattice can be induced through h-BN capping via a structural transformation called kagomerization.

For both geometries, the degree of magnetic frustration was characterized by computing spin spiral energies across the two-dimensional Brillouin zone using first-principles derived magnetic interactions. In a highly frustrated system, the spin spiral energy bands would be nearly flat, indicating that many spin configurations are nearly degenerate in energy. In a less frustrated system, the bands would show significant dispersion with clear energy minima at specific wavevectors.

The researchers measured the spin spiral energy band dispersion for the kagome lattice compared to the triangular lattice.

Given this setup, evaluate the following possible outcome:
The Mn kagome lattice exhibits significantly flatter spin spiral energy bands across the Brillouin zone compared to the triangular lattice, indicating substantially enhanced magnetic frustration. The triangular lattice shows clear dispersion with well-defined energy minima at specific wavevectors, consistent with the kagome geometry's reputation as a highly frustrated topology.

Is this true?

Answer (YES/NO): YES